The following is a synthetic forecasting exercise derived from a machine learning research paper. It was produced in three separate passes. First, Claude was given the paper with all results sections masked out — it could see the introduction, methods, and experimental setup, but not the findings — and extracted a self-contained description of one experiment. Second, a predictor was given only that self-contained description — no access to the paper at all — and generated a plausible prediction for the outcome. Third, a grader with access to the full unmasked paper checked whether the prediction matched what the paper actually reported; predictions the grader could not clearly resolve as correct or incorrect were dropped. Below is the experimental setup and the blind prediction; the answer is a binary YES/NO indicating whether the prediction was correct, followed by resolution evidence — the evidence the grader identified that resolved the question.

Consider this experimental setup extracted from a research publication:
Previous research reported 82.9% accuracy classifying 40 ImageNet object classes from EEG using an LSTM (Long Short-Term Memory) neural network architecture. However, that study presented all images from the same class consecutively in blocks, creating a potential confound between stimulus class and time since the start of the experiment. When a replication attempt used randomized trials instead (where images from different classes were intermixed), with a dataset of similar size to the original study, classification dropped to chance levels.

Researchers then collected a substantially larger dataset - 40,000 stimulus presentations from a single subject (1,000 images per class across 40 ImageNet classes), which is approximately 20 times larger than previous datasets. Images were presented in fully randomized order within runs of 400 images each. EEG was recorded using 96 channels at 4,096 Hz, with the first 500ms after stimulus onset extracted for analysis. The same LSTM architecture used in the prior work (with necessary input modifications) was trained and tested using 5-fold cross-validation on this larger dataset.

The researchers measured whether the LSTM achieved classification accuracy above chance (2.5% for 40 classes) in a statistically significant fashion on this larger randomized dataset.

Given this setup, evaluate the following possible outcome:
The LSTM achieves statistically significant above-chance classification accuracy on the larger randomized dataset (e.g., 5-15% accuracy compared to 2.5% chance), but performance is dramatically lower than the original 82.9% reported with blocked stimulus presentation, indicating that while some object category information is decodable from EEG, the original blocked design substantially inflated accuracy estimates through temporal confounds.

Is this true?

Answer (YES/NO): NO